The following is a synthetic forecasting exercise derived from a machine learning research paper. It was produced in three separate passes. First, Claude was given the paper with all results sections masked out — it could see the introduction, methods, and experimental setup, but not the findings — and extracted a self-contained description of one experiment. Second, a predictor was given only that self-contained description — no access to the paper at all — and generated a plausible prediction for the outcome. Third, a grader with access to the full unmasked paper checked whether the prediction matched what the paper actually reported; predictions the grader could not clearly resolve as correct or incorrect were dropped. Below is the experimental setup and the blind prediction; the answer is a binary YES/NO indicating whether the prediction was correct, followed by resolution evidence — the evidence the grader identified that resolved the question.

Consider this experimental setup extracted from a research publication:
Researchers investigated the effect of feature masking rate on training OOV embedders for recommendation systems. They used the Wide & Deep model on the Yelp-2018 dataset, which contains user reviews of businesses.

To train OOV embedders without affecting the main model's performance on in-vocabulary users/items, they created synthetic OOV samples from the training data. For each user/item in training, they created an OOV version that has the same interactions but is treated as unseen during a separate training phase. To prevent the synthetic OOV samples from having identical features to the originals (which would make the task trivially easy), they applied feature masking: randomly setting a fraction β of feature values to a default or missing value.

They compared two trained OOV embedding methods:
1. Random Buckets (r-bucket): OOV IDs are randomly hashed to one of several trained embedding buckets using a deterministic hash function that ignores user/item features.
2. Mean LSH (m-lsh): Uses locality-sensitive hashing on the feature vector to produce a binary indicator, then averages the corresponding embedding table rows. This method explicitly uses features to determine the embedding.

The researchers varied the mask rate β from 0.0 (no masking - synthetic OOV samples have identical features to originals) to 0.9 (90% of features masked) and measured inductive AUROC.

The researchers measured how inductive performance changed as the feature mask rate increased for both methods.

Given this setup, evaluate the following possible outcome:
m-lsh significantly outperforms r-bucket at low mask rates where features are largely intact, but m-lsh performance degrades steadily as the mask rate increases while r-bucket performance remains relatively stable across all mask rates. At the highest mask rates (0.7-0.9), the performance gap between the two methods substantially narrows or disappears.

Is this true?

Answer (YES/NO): NO